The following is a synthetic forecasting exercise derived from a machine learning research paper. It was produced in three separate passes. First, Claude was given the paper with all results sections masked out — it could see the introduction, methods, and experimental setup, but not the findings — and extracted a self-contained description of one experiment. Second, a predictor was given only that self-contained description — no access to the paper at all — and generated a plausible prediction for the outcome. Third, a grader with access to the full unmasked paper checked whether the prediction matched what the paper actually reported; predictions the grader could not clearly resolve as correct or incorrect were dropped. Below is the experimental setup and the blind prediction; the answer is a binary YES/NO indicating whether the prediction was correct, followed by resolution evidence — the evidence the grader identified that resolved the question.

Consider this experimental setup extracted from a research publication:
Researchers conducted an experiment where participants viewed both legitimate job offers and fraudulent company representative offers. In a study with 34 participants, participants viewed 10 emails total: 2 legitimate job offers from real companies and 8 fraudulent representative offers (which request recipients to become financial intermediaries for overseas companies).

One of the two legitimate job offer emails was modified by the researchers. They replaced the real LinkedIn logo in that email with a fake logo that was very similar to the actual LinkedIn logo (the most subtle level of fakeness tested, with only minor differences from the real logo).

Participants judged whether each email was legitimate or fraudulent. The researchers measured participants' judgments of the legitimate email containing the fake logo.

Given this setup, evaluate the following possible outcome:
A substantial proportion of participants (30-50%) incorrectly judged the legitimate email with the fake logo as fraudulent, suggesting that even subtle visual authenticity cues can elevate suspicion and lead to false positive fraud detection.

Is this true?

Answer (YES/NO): NO